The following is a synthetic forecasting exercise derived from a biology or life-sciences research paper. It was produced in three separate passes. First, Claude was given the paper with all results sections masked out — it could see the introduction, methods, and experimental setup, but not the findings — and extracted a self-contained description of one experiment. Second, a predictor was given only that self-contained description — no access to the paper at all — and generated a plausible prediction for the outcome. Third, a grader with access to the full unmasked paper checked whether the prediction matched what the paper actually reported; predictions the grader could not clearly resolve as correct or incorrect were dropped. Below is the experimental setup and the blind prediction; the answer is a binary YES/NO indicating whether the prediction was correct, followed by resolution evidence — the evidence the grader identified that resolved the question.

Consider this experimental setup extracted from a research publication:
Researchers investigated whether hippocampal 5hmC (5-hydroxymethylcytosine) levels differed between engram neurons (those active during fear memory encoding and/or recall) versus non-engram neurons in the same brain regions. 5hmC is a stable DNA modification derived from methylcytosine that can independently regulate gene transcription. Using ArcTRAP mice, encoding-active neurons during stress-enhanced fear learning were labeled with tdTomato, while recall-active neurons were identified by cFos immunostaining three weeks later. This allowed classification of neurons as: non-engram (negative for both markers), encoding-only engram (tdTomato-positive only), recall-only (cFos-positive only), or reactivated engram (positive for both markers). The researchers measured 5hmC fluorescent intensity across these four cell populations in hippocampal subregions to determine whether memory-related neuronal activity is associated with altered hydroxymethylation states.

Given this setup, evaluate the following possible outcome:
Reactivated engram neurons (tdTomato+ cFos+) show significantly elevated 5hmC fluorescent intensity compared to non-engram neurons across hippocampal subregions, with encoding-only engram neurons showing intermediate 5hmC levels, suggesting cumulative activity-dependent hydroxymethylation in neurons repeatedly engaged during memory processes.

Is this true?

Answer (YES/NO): NO